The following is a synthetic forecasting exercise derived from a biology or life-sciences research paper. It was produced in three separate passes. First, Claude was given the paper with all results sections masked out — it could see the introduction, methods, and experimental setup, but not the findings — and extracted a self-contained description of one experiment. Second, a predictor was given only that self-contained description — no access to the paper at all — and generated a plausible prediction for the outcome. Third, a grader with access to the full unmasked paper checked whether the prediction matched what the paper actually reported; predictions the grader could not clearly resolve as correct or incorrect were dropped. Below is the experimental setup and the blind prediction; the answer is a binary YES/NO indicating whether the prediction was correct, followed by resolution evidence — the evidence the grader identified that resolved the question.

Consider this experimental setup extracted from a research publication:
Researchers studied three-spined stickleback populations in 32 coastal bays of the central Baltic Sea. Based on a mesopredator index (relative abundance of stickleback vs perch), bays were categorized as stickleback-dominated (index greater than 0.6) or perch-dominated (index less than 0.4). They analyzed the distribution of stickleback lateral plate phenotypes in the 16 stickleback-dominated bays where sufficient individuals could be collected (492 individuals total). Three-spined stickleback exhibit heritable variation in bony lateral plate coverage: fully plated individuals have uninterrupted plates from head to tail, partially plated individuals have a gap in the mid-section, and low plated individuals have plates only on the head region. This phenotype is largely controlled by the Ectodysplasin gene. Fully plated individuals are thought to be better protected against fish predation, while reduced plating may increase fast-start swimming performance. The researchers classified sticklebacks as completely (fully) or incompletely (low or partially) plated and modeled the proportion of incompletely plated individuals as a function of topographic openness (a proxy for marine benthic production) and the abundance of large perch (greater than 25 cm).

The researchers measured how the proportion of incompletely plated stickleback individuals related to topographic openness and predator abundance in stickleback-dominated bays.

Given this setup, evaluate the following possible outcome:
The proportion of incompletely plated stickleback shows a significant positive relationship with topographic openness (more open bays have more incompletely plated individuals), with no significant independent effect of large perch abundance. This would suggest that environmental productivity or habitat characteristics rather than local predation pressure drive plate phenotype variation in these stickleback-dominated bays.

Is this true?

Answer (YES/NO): NO